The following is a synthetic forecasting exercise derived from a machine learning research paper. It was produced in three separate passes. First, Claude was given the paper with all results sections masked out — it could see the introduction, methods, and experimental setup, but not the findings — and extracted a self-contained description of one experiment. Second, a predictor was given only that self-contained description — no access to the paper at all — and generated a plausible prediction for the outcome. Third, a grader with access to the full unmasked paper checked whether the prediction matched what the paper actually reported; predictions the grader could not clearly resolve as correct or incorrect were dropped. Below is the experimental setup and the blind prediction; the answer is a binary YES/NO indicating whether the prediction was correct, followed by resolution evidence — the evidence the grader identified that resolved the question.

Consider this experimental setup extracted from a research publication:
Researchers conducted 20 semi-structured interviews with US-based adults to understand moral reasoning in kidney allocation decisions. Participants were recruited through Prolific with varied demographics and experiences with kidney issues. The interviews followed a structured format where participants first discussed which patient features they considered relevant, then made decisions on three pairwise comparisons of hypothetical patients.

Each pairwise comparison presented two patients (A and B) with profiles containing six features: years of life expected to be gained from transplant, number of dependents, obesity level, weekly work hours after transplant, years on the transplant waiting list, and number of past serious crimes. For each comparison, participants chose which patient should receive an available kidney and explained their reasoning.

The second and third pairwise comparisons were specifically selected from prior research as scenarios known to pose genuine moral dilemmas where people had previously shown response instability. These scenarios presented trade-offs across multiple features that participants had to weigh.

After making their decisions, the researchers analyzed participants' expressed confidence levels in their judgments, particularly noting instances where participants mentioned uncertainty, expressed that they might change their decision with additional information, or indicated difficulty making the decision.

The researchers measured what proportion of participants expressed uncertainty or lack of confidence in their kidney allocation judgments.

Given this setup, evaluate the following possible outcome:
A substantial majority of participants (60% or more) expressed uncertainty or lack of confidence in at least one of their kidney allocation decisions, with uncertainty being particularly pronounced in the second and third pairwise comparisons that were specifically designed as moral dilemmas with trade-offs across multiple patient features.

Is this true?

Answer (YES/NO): NO